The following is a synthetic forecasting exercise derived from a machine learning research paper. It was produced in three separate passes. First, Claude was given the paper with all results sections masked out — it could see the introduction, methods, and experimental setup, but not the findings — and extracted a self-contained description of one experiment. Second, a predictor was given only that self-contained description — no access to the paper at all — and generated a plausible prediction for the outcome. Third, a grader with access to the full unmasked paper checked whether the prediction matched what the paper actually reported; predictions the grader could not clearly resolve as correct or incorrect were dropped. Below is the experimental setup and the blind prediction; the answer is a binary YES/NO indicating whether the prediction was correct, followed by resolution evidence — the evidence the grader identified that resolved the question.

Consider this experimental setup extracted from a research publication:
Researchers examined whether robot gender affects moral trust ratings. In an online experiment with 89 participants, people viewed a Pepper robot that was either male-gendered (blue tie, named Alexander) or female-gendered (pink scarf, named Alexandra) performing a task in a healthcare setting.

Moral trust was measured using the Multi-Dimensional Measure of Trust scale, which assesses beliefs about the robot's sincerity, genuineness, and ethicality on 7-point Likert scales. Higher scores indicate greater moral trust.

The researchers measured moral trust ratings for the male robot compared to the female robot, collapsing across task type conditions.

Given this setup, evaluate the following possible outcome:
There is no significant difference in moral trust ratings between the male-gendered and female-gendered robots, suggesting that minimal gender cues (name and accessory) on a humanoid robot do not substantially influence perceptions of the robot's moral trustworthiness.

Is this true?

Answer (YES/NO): YES